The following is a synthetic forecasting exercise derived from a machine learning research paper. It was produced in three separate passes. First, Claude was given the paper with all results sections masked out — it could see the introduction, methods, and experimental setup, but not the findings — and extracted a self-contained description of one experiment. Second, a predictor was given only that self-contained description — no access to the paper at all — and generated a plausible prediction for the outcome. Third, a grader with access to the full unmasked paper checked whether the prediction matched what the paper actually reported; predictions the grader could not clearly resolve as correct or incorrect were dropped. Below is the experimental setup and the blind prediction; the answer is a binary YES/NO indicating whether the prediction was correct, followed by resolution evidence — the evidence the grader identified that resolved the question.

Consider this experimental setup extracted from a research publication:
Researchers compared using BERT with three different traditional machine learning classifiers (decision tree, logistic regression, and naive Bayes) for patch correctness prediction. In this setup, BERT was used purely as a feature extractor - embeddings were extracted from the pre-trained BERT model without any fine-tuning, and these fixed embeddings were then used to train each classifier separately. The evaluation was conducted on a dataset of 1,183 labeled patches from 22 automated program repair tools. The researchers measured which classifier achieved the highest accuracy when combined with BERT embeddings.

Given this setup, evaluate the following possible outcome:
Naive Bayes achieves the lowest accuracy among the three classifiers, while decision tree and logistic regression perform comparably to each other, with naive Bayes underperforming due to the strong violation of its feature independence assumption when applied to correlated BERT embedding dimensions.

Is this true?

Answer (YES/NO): NO